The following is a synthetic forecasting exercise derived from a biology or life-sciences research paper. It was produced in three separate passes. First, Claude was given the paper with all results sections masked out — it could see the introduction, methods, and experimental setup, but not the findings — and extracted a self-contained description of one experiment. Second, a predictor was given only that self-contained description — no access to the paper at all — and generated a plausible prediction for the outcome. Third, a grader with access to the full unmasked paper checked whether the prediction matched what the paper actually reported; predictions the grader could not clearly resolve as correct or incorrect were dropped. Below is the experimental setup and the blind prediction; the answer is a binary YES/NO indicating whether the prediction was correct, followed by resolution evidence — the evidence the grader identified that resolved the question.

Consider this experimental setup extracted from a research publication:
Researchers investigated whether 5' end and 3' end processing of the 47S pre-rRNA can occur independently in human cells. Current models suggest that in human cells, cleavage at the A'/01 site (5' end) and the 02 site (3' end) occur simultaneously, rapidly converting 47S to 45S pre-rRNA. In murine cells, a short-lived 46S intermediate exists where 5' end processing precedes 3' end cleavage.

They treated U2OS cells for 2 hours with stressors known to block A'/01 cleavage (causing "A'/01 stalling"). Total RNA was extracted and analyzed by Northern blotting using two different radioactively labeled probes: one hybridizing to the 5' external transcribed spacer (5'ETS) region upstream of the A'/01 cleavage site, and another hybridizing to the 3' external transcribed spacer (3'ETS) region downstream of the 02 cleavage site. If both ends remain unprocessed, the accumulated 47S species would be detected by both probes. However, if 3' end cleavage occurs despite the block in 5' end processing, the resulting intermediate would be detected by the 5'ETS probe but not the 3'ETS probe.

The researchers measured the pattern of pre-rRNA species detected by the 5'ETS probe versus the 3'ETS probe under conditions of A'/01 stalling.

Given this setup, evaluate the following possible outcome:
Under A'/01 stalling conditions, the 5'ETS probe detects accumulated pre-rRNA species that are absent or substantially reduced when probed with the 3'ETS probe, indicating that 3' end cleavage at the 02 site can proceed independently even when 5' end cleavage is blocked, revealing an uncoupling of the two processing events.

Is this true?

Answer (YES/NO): YES